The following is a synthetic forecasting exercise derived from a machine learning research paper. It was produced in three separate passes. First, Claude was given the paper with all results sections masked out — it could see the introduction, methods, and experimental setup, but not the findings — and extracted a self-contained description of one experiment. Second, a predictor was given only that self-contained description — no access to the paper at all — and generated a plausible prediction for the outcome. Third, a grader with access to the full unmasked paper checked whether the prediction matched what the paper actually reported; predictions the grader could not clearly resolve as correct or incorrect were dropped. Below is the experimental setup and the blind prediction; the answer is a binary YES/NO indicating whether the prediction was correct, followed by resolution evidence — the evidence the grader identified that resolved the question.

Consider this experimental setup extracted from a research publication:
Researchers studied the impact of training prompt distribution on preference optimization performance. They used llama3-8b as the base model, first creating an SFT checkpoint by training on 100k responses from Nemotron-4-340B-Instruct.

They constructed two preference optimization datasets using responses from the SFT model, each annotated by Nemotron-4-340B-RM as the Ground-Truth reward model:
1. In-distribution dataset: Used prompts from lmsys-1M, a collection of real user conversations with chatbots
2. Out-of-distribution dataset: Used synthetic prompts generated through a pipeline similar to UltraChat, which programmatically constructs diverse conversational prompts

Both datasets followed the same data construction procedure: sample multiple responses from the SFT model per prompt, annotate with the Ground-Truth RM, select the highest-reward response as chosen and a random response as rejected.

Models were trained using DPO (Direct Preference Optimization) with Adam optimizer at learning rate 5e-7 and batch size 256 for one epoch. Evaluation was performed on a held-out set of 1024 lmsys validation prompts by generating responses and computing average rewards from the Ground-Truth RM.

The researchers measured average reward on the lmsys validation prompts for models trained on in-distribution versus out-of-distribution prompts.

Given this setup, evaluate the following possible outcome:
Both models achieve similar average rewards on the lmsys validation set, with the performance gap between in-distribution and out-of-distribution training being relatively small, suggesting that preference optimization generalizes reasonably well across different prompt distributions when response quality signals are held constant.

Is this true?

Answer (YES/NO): NO